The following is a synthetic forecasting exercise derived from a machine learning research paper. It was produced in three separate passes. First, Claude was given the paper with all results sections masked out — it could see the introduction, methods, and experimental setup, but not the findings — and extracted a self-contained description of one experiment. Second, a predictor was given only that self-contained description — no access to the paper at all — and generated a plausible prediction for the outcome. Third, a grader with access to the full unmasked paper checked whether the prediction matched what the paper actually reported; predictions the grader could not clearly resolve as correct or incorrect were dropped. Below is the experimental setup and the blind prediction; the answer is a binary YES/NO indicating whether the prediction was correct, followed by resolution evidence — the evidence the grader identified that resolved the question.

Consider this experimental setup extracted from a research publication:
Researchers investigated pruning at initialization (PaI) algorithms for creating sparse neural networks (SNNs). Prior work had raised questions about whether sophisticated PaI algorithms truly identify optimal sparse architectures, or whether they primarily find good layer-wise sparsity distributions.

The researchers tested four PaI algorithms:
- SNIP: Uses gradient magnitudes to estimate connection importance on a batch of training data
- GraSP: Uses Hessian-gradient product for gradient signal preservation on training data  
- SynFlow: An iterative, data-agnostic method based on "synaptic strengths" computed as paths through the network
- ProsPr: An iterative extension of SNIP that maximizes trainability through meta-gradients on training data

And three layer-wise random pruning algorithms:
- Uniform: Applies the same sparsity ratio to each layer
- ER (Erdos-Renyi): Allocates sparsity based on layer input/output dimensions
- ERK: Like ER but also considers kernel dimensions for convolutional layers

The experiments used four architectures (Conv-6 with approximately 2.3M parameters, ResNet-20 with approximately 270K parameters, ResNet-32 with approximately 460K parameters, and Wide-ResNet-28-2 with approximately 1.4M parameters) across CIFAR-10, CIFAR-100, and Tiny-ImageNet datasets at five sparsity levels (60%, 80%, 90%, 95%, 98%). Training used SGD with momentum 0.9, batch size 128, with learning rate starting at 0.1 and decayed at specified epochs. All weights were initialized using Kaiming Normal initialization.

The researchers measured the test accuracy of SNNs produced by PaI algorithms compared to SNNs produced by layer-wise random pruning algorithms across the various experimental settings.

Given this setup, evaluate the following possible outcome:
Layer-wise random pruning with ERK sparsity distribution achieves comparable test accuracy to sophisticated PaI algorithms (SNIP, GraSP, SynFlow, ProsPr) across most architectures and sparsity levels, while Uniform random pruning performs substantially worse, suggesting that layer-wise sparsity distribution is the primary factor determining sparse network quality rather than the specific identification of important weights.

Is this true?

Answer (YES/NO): NO